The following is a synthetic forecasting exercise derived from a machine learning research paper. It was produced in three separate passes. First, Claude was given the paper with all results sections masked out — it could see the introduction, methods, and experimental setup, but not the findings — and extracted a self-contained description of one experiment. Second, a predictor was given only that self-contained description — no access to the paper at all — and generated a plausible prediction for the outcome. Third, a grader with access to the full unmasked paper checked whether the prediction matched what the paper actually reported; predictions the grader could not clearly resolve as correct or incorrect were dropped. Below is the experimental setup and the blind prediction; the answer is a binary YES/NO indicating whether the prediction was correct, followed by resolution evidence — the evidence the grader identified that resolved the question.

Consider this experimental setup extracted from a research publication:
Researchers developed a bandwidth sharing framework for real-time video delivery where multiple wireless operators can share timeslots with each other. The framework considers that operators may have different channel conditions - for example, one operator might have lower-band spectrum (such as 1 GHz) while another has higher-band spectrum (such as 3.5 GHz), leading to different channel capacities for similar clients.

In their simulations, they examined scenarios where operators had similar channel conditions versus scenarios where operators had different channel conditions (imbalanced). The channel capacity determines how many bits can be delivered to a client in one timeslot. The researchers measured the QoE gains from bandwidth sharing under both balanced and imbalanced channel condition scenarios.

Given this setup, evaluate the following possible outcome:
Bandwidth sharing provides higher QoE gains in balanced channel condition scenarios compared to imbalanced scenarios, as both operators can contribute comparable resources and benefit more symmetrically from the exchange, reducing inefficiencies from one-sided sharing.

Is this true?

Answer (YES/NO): NO